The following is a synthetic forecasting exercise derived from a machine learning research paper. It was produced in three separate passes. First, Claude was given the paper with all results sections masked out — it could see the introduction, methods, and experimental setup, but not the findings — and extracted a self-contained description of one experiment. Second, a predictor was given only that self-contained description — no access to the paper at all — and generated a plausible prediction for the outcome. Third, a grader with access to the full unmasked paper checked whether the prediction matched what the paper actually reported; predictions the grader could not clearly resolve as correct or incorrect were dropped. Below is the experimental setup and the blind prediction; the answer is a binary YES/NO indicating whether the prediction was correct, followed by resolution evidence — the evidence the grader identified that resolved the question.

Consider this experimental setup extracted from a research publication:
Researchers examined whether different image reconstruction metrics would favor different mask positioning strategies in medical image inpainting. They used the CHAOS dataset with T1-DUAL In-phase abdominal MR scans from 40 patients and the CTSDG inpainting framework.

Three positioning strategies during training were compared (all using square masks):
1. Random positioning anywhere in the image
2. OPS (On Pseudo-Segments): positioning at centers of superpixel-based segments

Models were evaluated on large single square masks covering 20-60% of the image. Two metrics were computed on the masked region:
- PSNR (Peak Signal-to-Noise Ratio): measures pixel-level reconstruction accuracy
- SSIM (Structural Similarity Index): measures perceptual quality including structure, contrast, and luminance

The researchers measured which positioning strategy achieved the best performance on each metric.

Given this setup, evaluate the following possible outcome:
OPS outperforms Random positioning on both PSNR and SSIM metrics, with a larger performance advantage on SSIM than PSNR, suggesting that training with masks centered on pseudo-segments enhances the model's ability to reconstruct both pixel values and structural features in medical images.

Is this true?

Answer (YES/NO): NO